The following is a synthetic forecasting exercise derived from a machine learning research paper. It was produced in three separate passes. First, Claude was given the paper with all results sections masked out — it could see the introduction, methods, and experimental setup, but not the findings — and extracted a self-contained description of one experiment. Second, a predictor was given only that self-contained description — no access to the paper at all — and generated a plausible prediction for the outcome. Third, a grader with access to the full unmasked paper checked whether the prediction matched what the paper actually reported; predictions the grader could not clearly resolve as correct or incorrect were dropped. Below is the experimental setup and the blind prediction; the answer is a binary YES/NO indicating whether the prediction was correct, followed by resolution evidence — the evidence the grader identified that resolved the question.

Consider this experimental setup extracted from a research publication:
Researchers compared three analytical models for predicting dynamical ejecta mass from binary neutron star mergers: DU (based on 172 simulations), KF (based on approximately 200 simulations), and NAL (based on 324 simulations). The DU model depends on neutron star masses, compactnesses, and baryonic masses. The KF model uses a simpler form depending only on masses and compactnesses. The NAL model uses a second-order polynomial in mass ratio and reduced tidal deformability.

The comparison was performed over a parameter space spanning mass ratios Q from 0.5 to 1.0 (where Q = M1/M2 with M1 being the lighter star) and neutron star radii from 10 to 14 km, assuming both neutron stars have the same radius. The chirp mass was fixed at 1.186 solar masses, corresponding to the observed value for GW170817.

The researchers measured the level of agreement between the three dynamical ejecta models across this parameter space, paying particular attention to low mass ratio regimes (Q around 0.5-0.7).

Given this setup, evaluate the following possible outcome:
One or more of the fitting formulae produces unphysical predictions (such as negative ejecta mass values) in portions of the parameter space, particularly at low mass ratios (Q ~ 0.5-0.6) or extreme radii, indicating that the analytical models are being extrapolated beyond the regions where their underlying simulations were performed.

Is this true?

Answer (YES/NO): NO